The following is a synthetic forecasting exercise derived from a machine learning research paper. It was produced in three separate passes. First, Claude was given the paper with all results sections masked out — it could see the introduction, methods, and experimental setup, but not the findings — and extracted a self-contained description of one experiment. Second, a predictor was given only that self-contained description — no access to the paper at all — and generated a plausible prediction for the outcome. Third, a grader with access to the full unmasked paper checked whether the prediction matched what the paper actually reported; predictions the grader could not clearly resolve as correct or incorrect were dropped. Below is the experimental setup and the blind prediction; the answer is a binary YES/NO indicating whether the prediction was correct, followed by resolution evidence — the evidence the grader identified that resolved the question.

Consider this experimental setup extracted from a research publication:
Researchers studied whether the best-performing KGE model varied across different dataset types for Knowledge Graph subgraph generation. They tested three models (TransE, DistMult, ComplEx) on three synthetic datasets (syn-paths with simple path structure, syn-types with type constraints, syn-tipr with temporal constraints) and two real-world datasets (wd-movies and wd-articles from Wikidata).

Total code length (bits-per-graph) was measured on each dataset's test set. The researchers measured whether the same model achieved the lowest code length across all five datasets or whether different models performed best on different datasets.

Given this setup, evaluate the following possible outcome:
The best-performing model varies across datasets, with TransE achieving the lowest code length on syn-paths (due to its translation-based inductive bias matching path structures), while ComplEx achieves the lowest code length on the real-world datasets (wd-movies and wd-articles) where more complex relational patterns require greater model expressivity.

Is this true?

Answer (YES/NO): NO